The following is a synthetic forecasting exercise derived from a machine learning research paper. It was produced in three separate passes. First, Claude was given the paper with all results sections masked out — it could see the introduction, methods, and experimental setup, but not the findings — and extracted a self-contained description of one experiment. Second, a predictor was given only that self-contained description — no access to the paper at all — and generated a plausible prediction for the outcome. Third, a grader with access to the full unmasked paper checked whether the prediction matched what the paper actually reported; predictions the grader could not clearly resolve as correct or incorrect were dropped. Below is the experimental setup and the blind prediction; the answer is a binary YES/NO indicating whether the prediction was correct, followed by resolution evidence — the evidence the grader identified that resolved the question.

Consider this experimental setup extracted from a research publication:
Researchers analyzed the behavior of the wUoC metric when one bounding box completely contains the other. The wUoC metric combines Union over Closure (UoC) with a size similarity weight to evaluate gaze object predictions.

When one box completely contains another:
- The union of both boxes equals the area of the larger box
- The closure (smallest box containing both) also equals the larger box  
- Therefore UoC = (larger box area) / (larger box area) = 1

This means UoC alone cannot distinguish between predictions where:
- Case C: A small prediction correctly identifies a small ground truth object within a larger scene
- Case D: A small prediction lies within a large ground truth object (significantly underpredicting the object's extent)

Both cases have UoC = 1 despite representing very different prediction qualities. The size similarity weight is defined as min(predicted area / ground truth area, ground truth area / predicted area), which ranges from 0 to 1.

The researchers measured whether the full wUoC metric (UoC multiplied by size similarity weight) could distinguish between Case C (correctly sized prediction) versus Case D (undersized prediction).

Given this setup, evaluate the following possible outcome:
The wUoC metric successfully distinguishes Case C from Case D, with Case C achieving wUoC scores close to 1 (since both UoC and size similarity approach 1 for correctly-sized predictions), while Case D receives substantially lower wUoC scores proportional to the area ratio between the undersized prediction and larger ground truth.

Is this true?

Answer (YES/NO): YES